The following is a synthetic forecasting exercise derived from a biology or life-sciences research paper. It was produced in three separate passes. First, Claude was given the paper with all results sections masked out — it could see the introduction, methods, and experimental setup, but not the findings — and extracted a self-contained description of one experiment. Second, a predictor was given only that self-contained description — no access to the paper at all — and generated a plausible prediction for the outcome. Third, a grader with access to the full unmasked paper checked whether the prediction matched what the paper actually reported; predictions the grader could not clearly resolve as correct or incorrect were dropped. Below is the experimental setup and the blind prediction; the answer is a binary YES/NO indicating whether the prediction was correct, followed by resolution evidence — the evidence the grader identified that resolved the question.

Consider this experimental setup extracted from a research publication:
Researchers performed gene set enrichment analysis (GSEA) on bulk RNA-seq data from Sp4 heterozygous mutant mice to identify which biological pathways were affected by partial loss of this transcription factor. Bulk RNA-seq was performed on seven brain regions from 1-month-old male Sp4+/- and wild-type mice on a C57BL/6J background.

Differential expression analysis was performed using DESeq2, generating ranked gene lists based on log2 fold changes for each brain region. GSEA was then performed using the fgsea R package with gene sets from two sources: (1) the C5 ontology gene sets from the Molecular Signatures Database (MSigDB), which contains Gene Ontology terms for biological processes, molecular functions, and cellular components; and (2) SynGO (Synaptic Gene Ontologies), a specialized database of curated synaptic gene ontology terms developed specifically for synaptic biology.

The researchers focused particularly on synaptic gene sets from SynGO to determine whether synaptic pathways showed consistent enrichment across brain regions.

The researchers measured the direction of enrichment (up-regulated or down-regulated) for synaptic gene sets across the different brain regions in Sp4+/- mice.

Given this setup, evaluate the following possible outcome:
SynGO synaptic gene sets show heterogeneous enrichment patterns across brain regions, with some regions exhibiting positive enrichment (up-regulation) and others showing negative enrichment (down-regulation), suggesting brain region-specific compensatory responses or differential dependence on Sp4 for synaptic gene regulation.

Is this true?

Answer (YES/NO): YES